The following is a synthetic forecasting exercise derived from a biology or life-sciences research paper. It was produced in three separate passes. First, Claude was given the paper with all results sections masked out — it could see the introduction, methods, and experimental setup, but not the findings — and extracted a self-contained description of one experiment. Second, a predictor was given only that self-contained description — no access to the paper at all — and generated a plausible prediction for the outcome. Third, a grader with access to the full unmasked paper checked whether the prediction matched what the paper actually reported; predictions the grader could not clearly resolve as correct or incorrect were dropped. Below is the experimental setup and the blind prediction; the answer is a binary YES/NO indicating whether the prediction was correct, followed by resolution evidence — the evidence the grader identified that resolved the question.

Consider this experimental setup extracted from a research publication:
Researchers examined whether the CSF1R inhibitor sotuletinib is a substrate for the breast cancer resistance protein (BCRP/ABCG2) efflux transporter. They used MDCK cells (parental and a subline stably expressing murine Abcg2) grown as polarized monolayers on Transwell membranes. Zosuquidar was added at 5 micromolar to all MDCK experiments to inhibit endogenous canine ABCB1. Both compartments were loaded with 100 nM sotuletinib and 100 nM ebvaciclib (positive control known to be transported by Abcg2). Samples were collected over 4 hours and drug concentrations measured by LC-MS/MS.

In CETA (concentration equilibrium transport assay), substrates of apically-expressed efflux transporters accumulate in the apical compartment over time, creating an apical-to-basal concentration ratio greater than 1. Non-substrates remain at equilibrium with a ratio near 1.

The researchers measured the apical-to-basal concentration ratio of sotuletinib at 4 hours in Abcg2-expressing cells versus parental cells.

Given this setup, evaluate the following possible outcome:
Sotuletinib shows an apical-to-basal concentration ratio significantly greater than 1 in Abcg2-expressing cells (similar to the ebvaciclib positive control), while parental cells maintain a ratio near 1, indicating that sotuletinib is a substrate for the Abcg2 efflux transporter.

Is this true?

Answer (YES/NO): YES